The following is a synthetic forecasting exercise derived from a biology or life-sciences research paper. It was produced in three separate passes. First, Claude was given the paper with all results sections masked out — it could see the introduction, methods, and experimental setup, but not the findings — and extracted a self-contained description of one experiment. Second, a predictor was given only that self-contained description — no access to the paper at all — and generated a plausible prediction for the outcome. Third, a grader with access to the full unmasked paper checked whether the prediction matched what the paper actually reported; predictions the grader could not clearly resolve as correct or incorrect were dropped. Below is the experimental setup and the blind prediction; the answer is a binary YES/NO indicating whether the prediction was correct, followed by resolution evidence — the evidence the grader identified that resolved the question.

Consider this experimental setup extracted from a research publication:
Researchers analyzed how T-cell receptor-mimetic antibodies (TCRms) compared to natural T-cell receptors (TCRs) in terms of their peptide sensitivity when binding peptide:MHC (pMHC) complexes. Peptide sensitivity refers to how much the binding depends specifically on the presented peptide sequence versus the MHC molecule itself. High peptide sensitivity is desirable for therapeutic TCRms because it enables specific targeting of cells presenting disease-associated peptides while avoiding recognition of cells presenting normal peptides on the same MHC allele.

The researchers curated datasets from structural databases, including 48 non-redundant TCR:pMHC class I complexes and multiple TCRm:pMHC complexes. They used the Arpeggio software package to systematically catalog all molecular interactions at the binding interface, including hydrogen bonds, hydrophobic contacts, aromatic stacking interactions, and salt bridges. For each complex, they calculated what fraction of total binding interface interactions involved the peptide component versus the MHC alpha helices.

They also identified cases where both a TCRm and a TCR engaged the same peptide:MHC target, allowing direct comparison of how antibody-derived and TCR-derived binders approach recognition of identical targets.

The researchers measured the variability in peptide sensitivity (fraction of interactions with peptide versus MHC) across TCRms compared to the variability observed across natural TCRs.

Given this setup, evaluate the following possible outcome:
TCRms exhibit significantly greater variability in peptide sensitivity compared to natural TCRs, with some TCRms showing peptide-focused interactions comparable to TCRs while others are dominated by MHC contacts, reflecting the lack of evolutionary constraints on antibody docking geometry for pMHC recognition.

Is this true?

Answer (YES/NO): YES